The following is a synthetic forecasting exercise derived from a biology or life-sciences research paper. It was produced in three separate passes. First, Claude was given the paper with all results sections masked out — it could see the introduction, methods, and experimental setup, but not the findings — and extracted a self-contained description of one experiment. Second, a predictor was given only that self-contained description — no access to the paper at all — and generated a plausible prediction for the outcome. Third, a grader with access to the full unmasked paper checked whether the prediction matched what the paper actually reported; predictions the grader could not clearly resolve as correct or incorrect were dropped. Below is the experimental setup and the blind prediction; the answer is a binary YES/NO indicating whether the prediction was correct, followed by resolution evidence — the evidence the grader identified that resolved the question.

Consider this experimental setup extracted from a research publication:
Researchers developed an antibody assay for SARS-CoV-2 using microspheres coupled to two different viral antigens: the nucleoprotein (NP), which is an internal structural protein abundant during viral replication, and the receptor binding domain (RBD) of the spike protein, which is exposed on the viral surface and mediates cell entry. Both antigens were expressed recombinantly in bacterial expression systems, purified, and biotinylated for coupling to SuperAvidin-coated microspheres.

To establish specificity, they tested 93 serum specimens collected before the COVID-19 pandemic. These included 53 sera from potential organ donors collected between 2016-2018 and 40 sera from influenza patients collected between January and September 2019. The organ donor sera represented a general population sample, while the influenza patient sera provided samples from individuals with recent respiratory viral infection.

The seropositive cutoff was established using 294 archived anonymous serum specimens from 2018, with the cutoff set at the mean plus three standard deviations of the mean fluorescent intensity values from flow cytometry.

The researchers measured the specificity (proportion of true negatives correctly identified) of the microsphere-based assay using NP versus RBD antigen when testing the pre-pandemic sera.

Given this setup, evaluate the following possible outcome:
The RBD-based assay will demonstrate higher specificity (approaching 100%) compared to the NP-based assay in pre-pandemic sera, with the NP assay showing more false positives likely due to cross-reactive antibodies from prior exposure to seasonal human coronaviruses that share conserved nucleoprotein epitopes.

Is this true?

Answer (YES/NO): NO